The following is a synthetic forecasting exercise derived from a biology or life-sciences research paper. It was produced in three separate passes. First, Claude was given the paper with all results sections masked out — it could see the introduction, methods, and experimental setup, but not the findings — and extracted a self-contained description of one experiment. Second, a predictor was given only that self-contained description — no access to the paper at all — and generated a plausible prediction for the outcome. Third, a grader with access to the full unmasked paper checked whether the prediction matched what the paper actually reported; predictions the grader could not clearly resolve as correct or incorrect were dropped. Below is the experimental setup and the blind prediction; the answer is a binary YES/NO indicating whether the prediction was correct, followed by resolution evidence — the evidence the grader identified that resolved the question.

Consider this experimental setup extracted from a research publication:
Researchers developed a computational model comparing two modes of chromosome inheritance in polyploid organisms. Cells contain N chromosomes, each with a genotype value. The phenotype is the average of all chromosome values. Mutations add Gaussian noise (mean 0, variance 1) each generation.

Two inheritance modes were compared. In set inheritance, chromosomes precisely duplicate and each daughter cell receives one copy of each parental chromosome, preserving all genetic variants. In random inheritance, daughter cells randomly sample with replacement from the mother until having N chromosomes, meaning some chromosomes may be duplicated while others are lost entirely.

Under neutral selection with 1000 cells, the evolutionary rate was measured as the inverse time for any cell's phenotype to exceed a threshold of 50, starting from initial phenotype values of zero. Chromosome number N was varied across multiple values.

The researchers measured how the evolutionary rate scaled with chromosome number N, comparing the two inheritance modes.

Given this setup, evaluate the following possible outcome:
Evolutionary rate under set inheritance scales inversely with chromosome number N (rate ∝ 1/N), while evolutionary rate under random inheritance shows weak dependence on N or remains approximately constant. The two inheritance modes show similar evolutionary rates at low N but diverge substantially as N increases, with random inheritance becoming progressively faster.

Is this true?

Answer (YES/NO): NO